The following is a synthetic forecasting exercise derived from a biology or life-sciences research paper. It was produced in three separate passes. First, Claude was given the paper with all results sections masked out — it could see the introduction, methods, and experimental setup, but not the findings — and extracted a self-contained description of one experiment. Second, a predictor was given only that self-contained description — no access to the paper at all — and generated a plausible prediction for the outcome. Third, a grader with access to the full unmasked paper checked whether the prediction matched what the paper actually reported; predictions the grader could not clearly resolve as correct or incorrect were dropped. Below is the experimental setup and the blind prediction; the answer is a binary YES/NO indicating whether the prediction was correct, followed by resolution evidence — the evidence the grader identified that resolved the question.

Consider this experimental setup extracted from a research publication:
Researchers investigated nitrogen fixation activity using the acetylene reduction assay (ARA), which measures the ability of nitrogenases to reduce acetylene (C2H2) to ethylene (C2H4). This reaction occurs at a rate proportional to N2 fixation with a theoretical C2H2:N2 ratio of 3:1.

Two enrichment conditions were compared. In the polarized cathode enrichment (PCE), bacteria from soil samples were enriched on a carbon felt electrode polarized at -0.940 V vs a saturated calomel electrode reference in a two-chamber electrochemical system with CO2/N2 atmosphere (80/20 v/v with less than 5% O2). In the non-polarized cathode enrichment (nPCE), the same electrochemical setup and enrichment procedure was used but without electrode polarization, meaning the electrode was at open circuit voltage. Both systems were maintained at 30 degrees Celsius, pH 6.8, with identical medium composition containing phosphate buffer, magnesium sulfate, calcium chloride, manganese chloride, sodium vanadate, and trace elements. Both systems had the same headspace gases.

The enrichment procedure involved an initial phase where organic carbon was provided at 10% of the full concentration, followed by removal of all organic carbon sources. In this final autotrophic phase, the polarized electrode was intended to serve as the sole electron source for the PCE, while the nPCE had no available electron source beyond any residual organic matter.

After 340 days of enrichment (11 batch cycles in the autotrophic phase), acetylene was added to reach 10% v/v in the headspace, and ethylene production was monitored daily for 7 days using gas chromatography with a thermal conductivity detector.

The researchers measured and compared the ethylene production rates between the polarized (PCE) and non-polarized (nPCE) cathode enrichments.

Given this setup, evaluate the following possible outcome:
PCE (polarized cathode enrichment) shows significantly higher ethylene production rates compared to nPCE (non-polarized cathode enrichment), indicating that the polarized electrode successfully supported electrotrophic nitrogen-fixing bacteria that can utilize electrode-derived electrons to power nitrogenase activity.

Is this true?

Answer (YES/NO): YES